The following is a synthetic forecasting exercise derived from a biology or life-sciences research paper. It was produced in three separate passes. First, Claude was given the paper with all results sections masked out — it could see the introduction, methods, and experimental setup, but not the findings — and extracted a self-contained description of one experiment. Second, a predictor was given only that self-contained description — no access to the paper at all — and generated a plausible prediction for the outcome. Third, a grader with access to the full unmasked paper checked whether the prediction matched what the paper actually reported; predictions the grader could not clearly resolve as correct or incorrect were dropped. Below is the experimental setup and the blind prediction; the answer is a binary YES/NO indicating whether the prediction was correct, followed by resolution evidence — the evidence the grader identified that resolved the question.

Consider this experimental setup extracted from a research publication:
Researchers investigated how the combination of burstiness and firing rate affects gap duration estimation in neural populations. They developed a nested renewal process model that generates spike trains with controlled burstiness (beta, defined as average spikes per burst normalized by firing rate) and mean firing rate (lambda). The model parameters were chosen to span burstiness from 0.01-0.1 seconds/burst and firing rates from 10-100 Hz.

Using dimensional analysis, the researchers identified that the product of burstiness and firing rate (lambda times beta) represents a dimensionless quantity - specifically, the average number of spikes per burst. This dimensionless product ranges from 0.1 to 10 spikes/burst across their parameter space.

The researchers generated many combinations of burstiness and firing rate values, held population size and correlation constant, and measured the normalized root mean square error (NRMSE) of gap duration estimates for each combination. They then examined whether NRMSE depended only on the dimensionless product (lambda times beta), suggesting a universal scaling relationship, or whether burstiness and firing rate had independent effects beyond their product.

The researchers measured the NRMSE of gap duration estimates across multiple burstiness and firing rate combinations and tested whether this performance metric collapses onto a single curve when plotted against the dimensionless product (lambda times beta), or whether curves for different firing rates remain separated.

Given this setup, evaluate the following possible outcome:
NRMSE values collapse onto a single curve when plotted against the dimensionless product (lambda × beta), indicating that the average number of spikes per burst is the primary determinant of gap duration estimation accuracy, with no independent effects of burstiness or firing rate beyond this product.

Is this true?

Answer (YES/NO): YES